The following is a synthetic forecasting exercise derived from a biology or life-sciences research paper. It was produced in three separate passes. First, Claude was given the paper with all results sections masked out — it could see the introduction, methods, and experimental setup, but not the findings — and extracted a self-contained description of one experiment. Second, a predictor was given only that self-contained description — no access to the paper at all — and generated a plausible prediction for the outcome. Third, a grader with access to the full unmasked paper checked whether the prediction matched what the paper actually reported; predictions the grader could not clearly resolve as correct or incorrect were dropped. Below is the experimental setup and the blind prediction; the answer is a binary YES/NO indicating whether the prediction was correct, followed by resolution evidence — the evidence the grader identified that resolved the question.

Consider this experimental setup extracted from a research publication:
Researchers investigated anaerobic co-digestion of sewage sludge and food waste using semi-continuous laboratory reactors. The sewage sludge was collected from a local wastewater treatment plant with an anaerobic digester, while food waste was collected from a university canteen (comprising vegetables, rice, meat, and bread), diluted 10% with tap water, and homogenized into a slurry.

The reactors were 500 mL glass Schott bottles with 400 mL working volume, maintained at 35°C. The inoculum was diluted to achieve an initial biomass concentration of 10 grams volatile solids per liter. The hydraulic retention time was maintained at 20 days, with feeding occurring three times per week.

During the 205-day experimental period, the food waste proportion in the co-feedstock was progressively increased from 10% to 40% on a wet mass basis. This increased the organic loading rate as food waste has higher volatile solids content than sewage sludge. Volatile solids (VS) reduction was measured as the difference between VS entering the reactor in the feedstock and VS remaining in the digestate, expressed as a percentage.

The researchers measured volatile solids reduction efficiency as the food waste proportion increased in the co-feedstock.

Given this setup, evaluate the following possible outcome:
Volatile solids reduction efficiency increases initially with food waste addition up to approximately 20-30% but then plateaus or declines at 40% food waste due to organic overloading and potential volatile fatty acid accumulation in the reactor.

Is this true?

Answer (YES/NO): NO